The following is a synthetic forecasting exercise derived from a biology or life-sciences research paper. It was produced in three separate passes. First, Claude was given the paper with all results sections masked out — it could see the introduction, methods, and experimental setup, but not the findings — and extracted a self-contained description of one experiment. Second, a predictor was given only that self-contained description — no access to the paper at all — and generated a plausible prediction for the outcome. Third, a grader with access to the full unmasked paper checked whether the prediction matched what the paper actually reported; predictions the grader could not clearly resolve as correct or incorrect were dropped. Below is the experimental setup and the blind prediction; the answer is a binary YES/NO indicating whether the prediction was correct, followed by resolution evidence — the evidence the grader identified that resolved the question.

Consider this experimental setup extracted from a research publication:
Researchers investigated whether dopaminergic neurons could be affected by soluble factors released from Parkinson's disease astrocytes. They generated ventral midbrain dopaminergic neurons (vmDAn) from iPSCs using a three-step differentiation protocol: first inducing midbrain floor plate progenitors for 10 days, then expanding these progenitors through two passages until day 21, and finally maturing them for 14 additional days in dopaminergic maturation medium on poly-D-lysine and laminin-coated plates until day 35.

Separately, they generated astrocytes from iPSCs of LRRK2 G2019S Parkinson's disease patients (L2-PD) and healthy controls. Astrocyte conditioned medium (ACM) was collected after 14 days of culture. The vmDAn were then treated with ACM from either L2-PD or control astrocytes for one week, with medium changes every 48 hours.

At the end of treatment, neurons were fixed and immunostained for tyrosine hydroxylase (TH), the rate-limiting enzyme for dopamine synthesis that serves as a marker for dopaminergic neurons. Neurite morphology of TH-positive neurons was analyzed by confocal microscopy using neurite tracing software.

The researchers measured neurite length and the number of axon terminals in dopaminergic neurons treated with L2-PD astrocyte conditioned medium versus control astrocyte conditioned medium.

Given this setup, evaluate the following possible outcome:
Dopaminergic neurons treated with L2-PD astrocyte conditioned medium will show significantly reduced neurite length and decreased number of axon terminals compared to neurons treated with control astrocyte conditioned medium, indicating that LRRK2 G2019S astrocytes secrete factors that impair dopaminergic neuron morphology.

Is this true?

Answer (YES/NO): YES